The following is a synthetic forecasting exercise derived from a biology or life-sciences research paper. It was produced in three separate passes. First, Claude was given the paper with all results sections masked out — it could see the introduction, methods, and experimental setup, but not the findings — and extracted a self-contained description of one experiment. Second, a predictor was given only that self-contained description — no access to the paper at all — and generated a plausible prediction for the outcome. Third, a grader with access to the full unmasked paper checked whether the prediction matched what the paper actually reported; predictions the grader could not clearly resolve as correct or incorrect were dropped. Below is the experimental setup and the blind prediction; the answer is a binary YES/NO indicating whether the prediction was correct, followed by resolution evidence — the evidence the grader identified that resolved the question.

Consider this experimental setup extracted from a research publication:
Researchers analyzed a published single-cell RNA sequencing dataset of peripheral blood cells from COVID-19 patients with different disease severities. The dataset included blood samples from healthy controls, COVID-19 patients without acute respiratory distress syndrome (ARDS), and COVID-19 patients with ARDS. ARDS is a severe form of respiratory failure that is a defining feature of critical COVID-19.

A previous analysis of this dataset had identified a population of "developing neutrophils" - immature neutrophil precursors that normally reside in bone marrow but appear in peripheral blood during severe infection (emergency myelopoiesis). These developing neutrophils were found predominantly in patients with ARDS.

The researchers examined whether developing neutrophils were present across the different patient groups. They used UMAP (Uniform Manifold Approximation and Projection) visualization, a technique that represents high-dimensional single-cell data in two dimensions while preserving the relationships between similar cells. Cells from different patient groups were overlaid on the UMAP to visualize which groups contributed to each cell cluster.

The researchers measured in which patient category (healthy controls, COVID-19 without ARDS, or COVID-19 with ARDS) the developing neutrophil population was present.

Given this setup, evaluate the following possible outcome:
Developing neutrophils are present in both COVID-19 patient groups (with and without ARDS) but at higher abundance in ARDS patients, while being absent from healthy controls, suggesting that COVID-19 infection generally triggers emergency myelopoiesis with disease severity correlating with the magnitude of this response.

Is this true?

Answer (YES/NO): NO